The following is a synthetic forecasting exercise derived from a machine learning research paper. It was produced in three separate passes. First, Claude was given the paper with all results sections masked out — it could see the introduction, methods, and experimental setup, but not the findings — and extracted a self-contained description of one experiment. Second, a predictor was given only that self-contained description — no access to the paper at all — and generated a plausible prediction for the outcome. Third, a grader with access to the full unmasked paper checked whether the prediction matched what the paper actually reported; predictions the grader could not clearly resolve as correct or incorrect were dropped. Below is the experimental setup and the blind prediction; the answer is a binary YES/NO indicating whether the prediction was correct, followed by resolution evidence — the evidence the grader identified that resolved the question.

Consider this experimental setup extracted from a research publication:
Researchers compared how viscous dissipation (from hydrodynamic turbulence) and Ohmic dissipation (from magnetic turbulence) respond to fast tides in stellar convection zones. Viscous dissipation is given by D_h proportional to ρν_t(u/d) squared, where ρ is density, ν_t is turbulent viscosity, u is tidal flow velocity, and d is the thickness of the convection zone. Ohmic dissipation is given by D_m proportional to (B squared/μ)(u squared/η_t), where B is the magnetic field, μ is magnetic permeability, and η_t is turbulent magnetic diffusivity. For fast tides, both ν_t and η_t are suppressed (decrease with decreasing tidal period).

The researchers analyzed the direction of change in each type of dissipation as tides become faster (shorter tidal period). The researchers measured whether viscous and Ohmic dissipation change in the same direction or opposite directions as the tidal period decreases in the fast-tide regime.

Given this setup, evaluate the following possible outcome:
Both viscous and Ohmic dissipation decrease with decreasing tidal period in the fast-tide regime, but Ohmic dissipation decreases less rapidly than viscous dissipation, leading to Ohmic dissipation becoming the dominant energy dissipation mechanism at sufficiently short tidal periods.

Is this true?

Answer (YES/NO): NO